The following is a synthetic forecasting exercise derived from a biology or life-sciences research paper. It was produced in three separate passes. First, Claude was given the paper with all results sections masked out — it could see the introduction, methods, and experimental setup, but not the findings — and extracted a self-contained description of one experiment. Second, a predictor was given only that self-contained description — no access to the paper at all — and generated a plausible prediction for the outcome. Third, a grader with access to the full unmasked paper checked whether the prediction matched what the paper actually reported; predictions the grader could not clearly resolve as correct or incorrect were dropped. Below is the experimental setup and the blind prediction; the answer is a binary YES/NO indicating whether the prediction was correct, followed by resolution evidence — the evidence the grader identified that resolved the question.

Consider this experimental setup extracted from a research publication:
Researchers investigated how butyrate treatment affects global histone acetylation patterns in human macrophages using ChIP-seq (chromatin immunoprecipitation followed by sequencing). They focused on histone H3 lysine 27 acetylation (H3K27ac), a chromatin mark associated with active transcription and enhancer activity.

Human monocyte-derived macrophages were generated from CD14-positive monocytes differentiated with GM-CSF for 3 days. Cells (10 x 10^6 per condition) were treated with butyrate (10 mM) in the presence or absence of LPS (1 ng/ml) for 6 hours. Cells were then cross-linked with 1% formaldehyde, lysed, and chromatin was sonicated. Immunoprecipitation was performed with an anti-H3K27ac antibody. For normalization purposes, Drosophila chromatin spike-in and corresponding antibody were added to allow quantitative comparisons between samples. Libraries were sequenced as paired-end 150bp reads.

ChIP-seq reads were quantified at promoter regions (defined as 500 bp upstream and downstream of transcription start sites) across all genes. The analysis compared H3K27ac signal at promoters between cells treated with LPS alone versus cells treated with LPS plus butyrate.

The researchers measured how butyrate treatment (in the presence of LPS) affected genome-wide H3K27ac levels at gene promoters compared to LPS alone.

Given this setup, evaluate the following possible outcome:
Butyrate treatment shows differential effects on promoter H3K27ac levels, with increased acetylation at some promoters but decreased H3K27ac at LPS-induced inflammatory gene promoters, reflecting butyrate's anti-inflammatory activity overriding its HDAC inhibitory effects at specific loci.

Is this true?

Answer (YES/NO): NO